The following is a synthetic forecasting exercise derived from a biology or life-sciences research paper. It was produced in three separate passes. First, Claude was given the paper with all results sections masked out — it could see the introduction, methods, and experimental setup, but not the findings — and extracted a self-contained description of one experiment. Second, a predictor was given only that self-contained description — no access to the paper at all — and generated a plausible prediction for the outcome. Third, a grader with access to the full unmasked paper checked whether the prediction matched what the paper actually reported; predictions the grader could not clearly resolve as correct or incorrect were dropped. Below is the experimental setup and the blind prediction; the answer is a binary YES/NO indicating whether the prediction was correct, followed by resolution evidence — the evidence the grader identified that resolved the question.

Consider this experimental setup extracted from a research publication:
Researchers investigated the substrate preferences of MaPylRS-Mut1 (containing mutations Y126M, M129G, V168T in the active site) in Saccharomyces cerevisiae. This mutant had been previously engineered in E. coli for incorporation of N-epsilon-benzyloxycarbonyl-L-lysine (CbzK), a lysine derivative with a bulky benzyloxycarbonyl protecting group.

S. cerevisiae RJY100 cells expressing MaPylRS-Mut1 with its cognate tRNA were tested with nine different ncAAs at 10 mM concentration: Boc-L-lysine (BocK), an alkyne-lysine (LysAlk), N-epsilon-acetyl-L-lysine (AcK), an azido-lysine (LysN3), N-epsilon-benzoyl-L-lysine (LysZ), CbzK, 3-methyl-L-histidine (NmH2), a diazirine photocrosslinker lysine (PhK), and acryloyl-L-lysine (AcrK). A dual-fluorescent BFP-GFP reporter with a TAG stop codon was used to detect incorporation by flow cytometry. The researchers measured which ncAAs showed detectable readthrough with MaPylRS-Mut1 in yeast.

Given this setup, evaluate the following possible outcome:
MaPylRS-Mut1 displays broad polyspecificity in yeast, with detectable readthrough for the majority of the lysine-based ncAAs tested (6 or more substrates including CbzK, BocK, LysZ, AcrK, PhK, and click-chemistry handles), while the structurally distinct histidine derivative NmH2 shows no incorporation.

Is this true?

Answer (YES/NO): NO